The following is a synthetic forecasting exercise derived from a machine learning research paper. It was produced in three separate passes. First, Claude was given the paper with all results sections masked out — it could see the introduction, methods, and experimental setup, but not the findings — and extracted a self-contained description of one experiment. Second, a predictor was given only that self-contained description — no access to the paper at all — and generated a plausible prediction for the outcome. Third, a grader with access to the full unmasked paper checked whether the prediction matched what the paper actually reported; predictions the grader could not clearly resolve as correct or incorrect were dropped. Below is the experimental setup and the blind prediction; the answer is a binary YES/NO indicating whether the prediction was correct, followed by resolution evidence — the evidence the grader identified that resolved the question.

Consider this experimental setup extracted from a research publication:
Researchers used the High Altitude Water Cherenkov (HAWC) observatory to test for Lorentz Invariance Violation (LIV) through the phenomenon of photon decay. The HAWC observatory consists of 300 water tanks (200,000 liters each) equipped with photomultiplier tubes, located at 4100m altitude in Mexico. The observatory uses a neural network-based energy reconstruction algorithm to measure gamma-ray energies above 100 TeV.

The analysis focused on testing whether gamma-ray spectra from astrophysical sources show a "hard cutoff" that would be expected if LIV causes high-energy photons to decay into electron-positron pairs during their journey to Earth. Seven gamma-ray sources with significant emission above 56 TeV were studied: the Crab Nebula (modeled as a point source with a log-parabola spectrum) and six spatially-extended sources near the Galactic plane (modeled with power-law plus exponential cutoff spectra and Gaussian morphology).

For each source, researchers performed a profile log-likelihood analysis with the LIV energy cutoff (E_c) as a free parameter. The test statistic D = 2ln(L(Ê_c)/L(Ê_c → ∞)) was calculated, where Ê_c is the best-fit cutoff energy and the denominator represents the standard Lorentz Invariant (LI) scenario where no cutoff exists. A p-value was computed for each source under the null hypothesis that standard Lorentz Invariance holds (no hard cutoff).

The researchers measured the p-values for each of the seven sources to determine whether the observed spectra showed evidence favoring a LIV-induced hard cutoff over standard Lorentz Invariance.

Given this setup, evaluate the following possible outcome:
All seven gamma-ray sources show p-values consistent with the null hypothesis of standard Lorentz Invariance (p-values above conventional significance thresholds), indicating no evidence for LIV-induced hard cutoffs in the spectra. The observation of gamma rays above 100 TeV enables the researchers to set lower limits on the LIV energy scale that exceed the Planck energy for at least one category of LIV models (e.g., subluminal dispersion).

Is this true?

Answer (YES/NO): YES